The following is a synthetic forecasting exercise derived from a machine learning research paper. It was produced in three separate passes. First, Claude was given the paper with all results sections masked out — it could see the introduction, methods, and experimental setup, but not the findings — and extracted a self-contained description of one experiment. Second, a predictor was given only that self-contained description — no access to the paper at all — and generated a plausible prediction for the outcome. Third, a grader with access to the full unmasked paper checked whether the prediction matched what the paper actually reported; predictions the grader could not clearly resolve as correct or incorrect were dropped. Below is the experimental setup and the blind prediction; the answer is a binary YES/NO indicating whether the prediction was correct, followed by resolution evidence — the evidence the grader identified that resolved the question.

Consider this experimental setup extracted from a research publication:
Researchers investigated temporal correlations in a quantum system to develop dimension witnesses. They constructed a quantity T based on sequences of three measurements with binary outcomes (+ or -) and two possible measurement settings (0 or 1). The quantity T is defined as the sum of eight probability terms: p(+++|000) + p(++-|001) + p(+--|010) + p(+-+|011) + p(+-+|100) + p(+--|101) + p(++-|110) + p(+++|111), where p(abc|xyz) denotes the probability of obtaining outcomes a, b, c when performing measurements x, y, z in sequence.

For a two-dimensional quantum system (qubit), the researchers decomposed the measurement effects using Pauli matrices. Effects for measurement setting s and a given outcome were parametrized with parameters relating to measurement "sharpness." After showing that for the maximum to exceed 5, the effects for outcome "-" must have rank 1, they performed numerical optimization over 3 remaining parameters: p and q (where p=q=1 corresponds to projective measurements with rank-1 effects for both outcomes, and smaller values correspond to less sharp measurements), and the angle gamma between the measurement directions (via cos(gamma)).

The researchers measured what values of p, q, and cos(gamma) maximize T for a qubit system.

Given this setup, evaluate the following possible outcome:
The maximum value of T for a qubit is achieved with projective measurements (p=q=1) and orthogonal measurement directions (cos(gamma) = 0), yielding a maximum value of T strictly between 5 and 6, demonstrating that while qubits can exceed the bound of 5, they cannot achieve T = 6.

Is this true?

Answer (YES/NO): NO